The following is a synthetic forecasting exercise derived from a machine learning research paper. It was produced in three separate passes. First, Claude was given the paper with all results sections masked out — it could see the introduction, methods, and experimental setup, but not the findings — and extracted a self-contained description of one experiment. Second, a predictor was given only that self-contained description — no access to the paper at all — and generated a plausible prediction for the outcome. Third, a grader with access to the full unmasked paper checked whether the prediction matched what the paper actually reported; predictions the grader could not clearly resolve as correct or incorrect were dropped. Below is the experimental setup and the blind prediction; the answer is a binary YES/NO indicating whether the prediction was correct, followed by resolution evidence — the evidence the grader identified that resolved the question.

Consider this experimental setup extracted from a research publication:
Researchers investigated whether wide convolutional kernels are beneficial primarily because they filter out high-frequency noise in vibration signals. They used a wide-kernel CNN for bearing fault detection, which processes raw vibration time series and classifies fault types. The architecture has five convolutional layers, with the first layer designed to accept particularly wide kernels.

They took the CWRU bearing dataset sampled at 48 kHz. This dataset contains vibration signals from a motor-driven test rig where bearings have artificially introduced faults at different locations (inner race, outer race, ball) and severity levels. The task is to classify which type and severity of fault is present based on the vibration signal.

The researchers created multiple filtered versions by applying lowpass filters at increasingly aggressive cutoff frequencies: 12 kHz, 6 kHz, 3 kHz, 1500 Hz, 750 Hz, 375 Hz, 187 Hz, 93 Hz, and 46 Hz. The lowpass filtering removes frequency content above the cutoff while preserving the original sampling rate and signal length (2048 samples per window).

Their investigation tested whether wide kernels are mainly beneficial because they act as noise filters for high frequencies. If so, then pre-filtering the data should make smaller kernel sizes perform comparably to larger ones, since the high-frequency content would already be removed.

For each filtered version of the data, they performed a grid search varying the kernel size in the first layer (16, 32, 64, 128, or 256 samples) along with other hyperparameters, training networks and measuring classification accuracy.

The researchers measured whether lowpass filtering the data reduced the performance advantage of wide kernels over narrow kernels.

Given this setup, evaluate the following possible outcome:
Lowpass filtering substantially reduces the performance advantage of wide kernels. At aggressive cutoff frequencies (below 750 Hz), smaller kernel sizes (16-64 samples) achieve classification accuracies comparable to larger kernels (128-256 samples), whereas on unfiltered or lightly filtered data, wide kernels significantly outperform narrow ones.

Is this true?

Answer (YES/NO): NO